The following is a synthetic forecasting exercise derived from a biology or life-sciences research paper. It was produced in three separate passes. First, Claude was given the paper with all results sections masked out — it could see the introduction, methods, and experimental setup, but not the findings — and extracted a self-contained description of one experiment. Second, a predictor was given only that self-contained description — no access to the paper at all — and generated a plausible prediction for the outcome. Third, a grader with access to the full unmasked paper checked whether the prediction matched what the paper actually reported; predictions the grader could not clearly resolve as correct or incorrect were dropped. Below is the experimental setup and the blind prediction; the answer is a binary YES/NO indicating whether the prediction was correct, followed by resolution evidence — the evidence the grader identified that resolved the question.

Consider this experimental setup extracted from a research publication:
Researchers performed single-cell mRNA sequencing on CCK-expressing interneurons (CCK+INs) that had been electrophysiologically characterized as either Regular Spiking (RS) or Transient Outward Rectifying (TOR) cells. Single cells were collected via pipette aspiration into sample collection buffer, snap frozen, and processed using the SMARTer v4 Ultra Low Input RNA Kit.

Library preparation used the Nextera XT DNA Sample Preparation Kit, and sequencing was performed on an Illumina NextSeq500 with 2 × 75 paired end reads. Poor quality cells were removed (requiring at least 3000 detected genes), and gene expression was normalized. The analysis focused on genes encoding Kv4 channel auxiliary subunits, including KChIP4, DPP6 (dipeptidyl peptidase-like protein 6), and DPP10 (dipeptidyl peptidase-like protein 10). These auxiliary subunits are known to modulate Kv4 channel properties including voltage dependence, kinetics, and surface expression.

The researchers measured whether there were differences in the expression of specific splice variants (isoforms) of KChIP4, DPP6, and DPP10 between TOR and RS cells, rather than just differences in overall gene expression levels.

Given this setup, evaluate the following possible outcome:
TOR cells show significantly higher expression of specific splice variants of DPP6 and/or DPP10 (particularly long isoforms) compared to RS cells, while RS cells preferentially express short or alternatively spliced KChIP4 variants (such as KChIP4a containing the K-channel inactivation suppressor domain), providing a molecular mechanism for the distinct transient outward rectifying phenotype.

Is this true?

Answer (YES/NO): NO